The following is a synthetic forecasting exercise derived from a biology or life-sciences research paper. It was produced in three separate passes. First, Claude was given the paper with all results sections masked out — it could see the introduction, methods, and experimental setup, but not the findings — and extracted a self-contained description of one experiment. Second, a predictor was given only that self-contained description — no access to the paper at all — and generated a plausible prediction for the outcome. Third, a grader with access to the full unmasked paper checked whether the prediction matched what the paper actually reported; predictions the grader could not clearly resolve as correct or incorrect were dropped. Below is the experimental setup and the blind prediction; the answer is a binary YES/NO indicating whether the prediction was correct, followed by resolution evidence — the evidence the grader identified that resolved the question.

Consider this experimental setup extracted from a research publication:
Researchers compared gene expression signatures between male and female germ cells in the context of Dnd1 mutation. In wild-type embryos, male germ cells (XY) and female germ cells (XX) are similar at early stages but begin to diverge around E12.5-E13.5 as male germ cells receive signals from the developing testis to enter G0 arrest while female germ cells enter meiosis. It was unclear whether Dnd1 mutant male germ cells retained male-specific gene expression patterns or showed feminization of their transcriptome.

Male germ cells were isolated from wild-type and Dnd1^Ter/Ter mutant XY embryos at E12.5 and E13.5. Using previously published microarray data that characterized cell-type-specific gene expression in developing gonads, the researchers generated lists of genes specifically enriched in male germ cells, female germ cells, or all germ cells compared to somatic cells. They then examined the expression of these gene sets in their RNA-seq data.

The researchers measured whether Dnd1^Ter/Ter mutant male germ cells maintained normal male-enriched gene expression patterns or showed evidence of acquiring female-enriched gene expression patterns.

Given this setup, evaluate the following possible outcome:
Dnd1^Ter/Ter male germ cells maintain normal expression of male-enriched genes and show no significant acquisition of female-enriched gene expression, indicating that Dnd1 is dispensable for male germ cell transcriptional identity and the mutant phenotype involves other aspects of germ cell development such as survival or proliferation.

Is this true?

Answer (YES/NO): NO